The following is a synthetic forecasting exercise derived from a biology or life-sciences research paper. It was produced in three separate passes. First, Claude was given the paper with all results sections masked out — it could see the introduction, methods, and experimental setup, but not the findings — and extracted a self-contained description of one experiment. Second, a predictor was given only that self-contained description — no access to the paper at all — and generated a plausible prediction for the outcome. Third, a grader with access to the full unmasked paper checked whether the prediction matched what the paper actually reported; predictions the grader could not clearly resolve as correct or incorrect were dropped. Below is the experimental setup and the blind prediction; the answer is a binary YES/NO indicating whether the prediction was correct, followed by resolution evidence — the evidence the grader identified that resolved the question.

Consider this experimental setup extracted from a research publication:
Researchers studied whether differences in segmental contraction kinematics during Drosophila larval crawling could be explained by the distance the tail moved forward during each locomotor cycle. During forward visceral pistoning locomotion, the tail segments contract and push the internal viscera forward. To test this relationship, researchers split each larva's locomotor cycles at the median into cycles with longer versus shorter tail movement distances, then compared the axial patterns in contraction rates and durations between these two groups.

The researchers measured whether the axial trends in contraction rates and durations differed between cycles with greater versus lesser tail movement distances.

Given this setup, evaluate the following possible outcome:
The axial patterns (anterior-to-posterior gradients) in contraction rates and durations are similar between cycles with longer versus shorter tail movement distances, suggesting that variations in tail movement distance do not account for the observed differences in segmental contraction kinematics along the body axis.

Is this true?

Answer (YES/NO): YES